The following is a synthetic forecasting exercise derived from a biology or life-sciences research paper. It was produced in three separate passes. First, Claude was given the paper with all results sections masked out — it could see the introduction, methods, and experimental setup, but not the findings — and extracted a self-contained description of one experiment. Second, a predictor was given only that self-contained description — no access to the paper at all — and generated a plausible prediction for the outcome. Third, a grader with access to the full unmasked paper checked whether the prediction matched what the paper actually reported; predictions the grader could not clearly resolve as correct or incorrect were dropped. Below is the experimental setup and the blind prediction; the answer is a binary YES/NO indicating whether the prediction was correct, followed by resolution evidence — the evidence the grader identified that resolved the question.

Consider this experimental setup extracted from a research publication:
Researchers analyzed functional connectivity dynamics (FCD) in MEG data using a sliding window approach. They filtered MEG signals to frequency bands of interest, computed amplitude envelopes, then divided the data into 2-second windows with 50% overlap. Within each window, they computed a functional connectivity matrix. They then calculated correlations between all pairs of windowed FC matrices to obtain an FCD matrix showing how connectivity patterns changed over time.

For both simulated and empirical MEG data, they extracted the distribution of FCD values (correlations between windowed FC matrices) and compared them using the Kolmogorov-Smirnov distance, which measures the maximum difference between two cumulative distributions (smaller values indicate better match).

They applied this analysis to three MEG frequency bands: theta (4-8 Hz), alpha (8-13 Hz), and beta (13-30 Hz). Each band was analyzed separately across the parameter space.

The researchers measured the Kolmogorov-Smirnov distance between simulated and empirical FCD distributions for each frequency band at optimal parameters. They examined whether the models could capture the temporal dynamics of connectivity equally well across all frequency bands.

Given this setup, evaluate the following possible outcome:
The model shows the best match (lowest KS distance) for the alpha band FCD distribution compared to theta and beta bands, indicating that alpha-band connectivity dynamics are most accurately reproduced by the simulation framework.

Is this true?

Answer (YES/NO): NO